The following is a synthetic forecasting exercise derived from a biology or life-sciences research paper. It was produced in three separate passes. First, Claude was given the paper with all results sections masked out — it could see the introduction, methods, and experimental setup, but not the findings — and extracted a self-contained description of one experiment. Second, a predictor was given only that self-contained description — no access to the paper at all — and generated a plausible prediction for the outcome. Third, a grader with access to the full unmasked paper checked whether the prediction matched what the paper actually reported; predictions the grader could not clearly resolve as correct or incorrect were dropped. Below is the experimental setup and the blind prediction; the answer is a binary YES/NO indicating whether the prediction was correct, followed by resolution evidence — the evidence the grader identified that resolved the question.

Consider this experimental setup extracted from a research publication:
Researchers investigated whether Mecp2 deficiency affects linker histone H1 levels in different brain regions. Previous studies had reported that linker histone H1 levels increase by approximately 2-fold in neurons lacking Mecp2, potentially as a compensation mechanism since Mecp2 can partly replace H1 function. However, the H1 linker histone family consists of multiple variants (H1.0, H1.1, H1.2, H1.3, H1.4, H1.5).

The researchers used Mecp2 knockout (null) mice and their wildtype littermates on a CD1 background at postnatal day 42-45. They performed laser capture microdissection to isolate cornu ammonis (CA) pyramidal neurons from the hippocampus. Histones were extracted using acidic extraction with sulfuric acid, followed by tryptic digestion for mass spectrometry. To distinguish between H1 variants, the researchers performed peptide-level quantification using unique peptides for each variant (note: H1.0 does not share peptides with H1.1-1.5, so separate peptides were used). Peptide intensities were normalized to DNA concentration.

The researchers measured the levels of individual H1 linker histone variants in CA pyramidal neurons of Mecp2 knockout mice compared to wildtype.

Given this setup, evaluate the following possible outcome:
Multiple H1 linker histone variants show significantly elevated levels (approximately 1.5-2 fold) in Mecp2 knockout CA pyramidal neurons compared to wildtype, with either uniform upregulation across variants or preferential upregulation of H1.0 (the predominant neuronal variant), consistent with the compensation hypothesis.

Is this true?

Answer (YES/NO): NO